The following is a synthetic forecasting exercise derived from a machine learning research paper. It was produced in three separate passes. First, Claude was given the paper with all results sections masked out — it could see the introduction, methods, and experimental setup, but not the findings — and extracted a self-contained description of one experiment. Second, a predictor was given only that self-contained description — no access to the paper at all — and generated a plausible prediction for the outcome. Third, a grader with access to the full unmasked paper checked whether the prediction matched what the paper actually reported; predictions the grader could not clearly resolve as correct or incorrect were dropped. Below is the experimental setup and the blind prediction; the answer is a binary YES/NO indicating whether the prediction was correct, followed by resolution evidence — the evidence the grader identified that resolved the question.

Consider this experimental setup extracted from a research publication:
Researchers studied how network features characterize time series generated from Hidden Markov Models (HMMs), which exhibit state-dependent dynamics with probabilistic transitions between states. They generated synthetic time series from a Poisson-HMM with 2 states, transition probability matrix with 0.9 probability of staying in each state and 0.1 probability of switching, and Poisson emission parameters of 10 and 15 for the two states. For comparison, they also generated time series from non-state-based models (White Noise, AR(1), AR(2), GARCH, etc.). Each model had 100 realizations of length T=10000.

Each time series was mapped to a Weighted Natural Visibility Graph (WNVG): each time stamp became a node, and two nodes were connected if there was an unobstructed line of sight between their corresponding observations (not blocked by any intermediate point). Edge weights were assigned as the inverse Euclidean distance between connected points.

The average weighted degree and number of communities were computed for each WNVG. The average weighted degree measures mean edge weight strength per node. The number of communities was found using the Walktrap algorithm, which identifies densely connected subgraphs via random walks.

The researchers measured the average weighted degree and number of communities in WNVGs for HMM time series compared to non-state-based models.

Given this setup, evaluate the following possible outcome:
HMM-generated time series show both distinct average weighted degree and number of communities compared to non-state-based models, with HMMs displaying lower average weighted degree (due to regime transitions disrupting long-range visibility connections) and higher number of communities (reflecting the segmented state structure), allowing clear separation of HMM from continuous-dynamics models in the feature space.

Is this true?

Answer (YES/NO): NO